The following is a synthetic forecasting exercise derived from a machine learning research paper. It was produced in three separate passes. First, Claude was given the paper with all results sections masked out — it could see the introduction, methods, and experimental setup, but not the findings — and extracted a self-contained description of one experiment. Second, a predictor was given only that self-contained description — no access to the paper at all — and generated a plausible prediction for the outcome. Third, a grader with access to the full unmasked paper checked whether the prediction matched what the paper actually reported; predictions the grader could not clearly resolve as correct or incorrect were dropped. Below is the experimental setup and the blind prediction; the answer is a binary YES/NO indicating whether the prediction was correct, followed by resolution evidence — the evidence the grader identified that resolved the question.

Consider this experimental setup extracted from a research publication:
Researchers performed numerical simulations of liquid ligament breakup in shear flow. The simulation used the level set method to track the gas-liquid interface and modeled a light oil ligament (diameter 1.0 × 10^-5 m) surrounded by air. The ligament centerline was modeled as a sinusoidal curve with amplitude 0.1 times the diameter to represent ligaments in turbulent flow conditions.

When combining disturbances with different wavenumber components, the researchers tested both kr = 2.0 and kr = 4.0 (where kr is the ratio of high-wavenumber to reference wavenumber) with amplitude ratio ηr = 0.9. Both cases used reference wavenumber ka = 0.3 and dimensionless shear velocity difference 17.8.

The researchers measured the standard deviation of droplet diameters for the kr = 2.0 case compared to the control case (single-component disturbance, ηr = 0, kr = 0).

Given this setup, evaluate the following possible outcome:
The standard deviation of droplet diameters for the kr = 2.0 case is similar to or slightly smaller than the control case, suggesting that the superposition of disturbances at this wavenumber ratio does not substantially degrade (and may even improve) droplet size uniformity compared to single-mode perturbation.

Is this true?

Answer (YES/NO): NO